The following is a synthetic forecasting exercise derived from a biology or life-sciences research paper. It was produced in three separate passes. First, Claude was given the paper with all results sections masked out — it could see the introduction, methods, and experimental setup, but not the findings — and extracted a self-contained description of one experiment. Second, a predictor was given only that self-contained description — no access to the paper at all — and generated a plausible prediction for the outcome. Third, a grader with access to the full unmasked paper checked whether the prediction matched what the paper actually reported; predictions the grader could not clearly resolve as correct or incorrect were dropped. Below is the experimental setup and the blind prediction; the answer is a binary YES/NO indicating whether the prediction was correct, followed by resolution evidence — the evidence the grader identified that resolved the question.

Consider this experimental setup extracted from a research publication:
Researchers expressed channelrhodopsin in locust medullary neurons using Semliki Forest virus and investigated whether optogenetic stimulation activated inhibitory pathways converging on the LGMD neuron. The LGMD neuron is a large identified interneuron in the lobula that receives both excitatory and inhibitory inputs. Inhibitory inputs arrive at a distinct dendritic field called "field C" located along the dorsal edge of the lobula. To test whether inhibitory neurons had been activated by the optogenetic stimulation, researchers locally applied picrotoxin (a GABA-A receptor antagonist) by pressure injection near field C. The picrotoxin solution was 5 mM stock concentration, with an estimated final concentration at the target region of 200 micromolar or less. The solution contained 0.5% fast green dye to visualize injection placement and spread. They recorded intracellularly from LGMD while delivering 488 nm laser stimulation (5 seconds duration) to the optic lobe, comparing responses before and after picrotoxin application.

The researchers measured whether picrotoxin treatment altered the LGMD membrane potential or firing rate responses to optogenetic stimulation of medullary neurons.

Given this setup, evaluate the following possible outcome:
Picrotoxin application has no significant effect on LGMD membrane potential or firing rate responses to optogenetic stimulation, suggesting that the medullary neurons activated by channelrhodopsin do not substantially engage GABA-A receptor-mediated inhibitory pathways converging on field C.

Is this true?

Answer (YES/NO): NO